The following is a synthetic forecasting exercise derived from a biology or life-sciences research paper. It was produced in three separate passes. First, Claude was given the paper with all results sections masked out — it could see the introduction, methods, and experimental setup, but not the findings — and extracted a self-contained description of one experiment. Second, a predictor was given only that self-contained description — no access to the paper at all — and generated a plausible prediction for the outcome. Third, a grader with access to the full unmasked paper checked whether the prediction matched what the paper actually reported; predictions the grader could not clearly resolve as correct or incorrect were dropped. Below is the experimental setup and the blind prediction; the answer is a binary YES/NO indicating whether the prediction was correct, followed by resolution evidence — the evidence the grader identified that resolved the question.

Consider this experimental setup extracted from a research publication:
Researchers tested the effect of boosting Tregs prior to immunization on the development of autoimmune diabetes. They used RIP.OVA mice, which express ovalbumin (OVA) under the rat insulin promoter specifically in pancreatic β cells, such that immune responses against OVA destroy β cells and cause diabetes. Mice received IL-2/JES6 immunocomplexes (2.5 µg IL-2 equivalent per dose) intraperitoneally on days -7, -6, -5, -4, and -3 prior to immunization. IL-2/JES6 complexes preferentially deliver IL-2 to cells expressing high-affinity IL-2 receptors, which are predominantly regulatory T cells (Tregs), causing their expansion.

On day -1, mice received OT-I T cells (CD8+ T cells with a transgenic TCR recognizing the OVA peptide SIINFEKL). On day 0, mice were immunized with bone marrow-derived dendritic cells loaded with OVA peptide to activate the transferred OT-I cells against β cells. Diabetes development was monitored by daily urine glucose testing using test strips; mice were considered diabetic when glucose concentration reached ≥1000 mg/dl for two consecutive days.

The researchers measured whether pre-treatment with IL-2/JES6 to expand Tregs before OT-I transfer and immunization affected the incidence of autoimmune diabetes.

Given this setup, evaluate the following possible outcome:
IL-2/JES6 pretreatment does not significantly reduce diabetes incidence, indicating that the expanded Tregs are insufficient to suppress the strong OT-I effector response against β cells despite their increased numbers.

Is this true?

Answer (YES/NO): NO